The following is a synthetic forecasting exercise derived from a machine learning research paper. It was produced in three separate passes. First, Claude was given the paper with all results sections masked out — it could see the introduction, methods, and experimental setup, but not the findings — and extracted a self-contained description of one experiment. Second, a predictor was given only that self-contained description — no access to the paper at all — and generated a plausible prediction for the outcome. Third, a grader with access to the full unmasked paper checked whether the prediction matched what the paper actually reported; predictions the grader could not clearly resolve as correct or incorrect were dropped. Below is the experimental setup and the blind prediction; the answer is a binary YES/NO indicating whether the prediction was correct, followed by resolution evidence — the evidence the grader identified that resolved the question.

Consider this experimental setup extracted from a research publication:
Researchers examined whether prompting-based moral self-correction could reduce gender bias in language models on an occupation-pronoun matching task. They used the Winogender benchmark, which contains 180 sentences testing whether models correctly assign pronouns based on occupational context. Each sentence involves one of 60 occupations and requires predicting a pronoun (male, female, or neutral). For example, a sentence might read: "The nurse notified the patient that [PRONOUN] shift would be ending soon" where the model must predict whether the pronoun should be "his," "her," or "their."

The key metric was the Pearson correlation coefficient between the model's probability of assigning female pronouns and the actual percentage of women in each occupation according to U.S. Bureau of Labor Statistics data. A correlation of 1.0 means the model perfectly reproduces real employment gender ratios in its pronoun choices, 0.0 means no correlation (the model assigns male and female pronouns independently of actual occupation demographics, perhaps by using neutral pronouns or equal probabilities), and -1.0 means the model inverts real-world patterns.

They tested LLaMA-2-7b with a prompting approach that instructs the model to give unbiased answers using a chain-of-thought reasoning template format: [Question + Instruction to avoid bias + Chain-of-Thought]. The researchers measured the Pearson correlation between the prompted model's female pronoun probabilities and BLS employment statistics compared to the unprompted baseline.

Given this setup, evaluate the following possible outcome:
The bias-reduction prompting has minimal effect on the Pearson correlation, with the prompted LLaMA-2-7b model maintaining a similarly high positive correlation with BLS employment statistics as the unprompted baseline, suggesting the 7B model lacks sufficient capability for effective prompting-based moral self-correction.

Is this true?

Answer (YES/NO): NO